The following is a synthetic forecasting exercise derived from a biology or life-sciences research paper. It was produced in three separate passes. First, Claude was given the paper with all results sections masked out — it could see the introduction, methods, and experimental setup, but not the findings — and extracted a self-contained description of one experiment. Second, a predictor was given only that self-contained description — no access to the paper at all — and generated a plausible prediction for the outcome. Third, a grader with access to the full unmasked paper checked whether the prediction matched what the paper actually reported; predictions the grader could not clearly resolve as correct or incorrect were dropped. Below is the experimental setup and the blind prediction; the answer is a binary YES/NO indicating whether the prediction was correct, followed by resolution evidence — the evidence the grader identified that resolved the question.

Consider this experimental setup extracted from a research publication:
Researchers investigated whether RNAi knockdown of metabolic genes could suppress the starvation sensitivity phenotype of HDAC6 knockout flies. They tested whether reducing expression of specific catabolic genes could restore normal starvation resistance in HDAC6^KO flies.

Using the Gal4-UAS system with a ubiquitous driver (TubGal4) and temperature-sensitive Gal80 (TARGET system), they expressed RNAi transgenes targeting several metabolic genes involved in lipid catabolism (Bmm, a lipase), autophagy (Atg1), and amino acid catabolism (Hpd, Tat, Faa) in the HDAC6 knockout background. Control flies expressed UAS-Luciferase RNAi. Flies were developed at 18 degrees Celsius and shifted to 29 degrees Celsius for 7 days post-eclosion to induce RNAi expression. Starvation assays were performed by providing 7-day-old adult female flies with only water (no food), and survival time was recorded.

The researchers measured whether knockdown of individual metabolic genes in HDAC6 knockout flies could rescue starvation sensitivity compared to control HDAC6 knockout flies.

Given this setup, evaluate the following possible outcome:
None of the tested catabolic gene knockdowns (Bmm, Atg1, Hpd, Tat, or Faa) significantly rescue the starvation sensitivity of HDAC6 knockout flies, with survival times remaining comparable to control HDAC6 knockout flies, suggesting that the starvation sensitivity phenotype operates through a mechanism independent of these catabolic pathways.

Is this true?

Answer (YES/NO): NO